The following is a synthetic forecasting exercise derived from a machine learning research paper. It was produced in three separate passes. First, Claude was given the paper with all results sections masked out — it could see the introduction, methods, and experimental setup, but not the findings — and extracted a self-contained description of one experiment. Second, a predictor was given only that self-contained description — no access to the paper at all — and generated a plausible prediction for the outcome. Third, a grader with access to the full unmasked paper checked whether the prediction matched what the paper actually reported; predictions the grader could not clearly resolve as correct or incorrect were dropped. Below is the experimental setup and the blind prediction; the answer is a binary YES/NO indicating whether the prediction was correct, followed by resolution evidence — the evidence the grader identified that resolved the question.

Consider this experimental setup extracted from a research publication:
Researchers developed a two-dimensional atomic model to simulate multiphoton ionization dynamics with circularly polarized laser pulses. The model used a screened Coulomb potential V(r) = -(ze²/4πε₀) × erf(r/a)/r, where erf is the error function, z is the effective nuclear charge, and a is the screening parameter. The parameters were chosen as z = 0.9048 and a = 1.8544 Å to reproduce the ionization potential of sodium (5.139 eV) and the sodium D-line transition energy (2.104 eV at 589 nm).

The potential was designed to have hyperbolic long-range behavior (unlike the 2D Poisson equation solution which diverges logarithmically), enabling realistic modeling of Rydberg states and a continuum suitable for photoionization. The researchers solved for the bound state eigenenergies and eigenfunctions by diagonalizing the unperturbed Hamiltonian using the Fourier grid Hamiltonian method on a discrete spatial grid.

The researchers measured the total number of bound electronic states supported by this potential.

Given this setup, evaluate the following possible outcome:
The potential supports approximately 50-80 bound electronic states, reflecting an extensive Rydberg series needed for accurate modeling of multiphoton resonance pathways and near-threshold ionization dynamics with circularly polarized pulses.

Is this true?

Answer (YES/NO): NO